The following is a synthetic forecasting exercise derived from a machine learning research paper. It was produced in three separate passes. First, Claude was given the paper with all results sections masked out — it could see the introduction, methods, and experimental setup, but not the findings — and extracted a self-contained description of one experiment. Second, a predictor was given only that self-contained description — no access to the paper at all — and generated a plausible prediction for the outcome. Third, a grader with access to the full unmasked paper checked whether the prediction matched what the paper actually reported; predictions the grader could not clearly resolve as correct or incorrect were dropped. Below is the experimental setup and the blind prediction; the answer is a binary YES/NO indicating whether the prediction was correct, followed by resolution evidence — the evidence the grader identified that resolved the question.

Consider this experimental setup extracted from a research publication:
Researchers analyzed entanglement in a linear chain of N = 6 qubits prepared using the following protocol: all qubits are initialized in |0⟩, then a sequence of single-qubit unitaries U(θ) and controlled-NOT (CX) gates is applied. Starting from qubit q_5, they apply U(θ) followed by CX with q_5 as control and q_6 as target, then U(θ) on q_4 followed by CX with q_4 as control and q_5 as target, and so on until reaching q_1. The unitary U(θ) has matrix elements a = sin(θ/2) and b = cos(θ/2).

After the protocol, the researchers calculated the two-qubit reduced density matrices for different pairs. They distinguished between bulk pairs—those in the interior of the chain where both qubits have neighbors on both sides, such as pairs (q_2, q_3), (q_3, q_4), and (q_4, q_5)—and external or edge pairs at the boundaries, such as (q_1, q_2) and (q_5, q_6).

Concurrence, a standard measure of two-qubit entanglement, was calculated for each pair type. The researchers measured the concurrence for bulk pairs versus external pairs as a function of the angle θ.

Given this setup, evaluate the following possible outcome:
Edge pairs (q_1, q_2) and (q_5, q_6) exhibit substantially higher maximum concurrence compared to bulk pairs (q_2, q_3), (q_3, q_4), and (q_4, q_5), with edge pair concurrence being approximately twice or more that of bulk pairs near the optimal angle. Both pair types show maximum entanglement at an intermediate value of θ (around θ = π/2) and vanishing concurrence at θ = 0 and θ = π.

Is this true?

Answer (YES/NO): NO